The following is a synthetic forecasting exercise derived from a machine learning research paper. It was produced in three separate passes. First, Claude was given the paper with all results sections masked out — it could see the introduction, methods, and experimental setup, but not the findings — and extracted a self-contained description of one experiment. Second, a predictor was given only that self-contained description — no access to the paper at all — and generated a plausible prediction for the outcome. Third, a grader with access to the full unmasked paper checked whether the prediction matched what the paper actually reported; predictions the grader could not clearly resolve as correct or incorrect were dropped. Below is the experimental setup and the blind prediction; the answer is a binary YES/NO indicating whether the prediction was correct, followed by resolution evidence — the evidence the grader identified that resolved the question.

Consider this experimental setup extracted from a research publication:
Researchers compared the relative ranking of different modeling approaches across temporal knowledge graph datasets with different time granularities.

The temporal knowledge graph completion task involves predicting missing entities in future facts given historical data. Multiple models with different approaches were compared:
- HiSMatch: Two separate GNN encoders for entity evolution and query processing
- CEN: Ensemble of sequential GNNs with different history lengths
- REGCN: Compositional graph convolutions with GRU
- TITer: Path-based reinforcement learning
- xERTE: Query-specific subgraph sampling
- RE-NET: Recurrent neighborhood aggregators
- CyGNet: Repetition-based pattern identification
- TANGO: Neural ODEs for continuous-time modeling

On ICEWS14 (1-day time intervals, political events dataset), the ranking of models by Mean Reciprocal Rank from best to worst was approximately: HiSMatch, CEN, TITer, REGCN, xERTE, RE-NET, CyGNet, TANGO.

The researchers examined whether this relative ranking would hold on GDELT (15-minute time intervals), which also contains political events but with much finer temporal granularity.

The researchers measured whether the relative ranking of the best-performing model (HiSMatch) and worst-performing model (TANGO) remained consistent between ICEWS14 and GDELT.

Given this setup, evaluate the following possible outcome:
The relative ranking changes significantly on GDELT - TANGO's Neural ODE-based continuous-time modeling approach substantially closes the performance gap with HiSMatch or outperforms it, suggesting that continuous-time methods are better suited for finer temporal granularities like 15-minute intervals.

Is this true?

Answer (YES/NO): NO